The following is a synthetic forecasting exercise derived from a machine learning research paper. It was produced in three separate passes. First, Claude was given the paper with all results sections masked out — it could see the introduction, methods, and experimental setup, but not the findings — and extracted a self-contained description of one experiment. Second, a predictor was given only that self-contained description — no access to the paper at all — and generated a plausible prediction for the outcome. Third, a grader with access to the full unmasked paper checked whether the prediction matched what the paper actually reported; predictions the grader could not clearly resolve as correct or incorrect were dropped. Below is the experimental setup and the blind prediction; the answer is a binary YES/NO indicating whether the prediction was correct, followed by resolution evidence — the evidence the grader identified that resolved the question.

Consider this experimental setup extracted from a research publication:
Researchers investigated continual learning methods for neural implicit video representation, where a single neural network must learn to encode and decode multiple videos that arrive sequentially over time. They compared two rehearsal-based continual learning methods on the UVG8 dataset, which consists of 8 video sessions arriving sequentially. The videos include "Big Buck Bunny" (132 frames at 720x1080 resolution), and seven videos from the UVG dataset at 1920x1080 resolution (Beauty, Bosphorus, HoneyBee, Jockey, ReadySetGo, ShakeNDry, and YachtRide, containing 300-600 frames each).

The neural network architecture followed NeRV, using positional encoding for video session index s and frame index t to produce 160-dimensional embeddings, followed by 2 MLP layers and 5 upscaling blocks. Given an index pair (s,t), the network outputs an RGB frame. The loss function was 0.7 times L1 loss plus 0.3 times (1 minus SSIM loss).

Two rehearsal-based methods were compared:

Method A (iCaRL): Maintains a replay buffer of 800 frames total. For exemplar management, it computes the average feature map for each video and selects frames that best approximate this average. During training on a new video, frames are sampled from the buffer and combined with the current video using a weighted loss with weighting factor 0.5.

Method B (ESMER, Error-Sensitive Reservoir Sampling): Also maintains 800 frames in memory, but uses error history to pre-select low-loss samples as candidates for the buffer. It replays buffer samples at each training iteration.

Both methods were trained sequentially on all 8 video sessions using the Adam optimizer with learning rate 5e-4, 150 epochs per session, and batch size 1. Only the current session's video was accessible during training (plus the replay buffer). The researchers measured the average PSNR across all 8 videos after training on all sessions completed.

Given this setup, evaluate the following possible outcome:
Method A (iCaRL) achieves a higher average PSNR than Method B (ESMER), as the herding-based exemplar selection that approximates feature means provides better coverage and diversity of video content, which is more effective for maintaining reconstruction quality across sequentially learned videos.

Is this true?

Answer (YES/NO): YES